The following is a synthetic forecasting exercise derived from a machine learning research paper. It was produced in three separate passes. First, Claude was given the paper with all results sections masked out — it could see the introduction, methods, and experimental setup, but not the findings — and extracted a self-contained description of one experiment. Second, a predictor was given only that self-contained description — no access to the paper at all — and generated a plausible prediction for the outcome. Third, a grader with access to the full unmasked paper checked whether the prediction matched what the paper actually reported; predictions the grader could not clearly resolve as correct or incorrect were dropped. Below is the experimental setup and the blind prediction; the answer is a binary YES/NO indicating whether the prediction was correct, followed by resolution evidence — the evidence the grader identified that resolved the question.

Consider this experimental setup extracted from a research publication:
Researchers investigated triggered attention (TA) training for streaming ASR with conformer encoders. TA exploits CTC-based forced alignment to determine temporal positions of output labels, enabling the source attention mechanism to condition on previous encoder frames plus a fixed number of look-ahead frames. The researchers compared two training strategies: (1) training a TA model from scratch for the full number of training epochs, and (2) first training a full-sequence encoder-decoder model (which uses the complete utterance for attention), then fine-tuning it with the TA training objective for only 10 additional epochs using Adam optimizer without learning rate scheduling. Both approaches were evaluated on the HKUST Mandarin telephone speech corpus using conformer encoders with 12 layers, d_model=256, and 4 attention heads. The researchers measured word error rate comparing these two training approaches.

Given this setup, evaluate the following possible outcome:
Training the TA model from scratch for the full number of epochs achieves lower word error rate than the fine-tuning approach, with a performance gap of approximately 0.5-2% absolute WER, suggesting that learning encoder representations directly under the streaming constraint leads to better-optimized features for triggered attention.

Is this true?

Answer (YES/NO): NO